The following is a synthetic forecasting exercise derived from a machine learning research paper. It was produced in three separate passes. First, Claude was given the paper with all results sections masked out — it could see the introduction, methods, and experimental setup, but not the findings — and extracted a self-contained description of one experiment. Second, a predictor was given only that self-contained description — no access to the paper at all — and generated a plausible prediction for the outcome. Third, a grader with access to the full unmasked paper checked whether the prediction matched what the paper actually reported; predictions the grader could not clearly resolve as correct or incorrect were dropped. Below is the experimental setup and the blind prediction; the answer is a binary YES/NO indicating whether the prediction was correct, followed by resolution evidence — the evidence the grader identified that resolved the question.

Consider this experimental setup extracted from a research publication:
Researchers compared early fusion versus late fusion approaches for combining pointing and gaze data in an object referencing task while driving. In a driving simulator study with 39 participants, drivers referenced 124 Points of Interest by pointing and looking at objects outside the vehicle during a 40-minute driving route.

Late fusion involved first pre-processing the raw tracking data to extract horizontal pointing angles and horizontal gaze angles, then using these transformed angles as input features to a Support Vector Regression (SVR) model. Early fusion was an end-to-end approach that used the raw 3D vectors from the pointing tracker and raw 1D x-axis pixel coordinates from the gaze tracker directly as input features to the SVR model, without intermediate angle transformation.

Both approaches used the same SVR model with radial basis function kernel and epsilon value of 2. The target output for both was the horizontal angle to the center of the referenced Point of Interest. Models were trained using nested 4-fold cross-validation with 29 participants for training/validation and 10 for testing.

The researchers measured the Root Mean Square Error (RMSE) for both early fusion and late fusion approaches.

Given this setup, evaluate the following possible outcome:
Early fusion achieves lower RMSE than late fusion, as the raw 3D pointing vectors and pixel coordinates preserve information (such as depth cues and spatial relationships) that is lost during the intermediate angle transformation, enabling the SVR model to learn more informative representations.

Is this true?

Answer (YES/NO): YES